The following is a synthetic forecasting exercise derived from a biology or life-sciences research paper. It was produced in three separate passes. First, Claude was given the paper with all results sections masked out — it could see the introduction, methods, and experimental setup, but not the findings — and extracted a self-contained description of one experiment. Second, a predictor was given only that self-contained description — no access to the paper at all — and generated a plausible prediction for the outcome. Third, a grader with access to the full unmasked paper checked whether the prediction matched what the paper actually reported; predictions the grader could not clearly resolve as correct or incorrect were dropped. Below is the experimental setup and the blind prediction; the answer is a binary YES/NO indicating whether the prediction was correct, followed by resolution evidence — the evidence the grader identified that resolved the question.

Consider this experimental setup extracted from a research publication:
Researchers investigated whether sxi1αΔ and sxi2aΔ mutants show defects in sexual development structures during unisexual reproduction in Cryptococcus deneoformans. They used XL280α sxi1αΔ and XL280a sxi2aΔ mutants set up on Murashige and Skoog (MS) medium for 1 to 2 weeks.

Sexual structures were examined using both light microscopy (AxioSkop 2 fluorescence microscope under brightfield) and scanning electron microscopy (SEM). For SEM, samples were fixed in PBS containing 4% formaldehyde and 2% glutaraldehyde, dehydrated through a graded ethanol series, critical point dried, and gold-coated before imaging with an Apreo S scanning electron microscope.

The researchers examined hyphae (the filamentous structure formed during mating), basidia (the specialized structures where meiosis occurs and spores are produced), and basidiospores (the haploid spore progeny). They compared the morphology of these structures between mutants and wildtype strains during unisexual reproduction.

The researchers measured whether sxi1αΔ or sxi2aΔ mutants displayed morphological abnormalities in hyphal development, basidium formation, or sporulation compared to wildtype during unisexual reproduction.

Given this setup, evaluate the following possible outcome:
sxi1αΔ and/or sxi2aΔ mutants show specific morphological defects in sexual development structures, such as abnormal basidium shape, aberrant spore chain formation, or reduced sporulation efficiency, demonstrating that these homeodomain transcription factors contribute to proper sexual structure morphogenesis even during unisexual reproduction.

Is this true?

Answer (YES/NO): NO